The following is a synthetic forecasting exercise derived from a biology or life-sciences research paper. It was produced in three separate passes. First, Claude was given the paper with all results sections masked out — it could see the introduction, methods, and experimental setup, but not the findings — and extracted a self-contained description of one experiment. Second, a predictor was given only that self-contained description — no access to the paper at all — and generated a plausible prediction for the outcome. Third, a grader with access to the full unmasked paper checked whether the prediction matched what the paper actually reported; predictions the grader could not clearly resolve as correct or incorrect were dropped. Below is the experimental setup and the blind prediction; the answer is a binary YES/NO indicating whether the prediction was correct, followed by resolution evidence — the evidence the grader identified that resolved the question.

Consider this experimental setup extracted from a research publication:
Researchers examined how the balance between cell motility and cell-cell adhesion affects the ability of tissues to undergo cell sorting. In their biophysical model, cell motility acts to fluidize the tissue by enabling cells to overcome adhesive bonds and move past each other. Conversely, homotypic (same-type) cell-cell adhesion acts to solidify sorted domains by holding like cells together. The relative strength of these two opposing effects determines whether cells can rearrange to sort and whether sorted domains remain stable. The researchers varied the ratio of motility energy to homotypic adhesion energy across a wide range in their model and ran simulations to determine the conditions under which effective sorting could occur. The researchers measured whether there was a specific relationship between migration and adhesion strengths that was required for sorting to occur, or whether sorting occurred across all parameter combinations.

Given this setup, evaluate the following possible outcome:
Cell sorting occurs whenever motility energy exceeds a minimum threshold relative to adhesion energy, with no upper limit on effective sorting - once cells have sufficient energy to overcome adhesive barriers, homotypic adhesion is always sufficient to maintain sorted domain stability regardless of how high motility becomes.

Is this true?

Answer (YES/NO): NO